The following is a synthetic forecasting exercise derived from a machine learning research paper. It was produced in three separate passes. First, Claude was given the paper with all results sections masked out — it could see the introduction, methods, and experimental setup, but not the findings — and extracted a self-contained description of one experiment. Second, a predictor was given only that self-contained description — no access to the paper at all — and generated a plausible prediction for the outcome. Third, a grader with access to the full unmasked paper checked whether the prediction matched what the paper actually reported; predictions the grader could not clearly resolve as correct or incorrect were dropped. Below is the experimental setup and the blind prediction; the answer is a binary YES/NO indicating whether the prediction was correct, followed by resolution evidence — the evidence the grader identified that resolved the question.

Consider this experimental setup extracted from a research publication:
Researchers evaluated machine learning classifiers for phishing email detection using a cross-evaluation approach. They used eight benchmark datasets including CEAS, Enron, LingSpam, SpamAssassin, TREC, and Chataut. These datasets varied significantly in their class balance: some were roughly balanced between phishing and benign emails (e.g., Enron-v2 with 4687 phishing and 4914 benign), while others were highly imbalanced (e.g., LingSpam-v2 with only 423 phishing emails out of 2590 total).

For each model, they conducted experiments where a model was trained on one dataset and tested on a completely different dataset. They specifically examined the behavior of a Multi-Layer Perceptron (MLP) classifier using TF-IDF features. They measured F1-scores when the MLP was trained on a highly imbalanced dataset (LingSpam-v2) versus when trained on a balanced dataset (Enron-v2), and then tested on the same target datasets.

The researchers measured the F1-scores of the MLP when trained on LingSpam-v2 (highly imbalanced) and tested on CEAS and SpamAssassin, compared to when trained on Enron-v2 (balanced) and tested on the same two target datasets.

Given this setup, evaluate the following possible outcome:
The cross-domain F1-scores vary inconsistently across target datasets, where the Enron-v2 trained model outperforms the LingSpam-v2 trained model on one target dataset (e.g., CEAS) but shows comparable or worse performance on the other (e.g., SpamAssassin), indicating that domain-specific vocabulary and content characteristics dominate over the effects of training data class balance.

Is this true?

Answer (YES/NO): YES